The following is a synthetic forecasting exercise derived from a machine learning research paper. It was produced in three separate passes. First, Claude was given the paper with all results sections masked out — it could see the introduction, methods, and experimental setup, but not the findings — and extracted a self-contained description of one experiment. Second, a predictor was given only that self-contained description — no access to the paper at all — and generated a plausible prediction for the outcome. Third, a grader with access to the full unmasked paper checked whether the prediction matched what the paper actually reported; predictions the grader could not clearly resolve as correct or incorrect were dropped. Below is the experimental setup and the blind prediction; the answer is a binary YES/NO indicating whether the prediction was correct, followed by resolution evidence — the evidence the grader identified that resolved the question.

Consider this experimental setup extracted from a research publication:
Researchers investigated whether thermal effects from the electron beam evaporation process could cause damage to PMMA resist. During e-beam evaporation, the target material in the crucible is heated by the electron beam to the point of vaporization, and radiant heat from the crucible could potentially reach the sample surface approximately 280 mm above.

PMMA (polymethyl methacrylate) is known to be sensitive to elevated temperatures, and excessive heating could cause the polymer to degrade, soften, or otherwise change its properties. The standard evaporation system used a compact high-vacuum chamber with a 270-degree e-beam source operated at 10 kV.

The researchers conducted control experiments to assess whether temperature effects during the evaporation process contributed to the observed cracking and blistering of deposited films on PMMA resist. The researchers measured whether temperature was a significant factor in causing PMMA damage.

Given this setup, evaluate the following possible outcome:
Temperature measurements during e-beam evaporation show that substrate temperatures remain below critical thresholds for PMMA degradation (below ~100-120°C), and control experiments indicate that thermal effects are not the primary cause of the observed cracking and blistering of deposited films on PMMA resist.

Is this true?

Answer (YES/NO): YES